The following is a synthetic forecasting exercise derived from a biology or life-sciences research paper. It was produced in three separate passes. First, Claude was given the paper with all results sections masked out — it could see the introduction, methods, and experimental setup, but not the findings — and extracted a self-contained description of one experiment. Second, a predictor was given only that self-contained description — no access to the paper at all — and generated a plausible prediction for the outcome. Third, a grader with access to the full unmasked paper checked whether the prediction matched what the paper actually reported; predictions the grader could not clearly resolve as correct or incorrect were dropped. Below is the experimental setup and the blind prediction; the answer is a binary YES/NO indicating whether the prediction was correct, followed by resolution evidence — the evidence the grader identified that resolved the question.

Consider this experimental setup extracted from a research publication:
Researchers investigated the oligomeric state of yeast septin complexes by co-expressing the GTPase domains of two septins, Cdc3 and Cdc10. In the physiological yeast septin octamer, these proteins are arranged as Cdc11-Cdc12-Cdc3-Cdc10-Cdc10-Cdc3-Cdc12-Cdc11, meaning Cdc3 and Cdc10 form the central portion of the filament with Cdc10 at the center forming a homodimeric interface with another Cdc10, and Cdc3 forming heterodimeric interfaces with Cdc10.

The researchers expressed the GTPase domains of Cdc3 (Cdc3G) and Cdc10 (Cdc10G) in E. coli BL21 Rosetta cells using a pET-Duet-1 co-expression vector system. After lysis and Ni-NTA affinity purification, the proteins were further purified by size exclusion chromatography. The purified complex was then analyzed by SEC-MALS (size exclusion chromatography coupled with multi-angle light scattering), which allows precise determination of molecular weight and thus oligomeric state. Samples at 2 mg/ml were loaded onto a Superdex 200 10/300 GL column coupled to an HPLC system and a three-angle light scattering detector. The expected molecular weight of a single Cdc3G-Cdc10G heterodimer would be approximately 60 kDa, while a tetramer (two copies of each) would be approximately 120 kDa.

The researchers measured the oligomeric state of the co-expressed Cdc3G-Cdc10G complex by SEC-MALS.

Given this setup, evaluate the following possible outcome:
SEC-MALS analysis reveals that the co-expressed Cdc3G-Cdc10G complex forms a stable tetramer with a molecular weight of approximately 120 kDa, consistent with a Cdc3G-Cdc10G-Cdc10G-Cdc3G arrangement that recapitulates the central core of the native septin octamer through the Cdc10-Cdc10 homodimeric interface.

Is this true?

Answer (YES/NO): NO